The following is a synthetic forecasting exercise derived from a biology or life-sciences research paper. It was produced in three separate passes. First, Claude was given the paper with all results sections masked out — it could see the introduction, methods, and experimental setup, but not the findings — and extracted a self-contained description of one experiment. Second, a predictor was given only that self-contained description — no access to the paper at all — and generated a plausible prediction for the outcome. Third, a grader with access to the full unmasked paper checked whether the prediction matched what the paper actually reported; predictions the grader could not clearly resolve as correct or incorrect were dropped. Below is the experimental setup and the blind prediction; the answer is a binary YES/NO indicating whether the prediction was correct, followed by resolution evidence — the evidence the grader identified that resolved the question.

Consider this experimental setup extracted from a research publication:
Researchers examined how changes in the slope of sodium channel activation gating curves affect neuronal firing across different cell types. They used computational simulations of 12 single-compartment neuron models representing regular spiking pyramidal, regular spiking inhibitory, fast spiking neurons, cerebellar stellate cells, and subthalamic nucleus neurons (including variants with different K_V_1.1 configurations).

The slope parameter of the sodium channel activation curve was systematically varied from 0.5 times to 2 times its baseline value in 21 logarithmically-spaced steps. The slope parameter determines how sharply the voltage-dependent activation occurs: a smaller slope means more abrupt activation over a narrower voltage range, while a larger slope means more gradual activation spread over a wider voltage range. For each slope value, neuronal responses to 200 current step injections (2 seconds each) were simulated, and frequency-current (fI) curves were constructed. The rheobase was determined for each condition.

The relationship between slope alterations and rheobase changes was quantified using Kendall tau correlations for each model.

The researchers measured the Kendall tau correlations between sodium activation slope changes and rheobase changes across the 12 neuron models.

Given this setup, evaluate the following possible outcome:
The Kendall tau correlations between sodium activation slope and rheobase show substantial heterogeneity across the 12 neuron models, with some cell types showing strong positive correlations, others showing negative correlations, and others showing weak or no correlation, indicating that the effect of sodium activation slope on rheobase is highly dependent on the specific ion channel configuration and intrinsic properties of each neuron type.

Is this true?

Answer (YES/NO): NO